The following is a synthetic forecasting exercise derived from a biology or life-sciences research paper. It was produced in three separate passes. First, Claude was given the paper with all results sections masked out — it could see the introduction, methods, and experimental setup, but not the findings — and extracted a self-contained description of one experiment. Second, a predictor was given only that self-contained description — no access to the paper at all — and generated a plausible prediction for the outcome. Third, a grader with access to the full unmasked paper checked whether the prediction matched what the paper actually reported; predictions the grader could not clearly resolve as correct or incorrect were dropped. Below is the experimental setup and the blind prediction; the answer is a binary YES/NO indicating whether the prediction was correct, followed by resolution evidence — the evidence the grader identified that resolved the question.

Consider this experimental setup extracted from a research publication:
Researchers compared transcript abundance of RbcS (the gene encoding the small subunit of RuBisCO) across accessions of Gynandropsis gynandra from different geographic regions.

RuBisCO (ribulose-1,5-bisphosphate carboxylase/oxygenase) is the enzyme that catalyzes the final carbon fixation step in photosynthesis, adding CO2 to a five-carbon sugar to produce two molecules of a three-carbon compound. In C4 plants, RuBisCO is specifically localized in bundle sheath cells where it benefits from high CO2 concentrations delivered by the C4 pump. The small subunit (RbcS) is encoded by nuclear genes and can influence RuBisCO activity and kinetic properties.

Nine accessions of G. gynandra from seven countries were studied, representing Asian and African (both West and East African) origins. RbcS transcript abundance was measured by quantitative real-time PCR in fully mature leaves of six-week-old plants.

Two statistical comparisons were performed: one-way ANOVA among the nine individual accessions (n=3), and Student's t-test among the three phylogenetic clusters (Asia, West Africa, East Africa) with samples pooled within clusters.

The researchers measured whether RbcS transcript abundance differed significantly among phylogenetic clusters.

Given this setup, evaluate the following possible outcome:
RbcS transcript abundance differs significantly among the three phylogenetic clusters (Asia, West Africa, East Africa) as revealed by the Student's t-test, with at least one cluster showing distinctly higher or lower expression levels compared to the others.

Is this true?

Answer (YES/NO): YES